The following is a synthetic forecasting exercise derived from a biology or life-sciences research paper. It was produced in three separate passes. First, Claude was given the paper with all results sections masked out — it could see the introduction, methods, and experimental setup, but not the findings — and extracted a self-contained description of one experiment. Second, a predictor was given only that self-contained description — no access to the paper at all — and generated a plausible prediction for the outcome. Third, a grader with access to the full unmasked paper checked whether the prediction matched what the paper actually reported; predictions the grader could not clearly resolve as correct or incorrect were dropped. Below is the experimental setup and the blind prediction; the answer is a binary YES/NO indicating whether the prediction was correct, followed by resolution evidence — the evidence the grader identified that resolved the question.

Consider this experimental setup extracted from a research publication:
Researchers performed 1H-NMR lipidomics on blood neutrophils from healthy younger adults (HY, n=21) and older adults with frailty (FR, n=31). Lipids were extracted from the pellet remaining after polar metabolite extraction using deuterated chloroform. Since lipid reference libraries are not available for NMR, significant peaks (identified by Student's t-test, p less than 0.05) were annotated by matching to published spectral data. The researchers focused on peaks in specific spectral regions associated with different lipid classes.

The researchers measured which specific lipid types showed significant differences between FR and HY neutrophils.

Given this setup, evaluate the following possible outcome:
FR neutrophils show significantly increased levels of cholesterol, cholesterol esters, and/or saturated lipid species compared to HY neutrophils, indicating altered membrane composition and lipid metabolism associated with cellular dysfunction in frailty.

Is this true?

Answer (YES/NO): YES